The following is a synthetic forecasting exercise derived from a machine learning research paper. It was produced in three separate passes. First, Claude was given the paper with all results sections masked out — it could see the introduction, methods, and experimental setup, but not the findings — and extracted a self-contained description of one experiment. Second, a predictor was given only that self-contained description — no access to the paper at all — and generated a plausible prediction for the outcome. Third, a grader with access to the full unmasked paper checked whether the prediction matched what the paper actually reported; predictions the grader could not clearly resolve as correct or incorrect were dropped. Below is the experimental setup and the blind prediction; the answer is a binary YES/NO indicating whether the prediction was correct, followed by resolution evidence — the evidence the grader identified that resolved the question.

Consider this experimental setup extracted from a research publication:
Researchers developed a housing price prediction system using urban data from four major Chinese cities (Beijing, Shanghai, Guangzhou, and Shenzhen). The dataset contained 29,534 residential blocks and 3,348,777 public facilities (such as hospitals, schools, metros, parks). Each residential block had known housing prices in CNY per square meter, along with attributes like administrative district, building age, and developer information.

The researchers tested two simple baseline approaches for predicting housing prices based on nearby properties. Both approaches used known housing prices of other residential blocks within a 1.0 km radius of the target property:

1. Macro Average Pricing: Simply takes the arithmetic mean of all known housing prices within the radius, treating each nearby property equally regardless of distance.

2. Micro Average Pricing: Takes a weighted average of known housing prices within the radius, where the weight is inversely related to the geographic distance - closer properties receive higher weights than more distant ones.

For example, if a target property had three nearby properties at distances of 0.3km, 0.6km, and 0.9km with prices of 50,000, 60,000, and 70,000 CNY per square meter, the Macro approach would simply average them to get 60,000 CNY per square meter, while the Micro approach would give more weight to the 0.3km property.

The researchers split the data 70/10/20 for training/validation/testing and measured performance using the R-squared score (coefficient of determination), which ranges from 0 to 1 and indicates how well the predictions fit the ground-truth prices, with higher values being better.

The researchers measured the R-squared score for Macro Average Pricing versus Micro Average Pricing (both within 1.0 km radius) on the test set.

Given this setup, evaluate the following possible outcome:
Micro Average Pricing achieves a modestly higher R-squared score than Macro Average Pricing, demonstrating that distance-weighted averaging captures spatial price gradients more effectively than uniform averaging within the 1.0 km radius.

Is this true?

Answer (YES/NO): YES